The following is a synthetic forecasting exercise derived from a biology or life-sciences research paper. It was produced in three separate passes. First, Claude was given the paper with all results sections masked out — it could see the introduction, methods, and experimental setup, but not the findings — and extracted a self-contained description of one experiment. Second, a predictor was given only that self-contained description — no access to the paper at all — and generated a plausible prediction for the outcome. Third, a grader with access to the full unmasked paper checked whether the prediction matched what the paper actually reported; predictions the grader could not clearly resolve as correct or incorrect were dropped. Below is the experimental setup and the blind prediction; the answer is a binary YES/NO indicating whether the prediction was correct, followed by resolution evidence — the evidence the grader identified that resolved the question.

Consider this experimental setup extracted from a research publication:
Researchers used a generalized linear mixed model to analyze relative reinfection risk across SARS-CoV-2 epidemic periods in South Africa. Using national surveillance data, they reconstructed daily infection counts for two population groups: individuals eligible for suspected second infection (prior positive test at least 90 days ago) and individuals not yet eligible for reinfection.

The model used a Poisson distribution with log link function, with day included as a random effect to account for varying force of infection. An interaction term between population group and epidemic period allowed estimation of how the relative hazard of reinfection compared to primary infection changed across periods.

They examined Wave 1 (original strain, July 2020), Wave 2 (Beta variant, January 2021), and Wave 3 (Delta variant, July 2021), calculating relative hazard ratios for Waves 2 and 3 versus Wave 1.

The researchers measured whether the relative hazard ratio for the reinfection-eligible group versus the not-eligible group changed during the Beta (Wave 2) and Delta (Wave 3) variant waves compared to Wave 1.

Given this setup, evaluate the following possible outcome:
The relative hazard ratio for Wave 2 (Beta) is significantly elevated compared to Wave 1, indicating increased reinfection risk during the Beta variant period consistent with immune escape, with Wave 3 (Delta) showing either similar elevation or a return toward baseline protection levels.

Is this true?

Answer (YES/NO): NO